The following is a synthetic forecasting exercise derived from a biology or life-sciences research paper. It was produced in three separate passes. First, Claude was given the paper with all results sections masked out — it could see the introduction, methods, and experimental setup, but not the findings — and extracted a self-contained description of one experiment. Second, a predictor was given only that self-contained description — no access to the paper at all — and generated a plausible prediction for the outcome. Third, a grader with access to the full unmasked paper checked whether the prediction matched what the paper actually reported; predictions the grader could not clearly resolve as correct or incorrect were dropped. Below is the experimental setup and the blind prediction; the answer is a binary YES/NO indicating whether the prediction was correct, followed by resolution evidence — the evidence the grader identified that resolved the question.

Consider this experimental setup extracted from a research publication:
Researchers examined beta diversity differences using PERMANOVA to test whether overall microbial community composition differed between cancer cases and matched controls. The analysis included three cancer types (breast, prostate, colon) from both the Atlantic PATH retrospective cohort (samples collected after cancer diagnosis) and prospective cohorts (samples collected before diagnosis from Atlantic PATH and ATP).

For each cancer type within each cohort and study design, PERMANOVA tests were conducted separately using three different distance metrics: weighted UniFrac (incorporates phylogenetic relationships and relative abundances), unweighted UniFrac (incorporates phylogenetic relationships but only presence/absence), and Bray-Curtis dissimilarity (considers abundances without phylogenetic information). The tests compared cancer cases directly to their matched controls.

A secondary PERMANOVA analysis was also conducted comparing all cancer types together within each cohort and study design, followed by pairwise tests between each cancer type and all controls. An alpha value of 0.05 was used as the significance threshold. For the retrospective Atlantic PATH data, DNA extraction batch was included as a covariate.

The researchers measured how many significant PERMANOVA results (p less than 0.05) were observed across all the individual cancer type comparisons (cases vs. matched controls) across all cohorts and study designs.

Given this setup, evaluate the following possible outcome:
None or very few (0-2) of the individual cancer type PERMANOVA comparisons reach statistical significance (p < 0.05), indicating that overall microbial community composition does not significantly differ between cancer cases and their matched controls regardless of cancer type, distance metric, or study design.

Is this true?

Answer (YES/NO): YES